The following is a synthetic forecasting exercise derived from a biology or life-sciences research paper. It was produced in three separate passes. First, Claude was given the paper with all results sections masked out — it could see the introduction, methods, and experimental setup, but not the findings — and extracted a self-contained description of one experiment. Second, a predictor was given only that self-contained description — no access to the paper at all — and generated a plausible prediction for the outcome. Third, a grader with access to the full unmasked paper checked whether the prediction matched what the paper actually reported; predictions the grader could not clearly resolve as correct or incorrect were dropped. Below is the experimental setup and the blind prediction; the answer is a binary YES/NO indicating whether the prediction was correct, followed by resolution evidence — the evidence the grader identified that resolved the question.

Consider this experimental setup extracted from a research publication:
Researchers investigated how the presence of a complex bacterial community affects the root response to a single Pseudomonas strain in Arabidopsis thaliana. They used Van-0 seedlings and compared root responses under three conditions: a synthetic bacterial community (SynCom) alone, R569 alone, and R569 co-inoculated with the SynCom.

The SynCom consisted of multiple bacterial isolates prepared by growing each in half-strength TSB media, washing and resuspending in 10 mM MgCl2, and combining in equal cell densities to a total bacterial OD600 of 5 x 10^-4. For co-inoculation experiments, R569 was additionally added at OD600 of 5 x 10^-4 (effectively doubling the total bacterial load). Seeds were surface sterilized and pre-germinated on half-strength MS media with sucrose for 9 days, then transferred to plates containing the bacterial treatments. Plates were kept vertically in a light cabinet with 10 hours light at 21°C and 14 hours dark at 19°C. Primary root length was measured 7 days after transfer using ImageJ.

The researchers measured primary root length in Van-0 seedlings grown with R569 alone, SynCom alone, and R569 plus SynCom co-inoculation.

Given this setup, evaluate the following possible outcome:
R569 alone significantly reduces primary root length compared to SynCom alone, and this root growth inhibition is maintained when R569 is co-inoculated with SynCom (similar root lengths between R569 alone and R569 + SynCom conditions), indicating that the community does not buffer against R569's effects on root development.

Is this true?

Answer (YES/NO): YES